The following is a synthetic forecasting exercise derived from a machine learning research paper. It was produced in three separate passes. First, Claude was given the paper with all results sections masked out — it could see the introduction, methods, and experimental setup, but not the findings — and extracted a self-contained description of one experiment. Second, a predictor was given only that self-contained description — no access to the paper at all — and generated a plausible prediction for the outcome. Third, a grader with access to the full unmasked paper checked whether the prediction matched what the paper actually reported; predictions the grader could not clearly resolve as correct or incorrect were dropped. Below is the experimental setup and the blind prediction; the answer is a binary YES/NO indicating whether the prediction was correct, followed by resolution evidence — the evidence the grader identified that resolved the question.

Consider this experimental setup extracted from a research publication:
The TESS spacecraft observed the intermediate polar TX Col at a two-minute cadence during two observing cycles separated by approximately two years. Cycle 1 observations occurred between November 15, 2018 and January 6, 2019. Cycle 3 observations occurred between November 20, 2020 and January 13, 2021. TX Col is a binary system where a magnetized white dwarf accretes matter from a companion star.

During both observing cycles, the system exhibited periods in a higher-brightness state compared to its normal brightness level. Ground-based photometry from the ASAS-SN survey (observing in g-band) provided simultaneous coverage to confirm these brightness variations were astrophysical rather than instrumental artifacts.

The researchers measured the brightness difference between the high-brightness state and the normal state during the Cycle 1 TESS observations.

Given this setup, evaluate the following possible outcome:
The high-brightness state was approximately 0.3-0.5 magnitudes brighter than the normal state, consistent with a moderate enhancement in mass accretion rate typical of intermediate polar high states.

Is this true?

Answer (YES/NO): NO